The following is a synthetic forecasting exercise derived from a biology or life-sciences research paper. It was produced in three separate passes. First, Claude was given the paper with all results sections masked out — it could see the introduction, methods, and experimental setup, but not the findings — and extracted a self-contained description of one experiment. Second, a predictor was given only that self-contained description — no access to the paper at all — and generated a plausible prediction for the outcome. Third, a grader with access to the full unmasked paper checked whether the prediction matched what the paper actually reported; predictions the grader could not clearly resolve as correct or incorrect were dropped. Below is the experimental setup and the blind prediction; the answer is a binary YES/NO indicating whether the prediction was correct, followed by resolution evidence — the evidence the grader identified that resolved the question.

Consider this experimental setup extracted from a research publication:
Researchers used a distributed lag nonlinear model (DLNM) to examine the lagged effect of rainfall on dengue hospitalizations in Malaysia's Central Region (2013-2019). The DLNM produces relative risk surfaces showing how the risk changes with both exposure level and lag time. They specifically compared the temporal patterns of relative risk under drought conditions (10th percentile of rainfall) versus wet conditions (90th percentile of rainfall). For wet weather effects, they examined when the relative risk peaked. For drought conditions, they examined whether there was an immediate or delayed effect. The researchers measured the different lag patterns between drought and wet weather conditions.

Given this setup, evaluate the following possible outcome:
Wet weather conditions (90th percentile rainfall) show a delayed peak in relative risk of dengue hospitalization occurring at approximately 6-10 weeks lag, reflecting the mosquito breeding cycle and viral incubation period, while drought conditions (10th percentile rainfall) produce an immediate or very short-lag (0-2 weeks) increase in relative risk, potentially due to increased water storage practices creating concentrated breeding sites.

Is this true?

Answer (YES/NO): YES